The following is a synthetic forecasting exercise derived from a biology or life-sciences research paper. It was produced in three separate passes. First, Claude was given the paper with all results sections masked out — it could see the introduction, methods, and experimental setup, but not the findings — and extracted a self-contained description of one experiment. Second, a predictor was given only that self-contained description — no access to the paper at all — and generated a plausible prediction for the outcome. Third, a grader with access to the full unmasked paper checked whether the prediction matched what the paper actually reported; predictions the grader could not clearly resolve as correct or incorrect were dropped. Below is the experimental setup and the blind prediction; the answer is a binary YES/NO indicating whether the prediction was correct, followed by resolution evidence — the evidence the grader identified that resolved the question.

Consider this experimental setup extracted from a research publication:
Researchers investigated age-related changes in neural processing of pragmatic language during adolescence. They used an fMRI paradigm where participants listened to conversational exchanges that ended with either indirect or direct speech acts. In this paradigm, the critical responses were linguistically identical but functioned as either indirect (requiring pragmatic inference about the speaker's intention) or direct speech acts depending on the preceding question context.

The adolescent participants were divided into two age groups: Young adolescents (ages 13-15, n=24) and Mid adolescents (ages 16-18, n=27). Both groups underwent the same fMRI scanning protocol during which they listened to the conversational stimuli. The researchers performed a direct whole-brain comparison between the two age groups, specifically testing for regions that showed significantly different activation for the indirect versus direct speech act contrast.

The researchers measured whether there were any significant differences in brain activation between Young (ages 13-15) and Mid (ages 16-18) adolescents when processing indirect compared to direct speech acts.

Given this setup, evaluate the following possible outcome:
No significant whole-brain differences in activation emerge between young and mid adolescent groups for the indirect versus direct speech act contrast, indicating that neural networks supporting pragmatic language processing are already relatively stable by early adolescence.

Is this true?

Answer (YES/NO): NO